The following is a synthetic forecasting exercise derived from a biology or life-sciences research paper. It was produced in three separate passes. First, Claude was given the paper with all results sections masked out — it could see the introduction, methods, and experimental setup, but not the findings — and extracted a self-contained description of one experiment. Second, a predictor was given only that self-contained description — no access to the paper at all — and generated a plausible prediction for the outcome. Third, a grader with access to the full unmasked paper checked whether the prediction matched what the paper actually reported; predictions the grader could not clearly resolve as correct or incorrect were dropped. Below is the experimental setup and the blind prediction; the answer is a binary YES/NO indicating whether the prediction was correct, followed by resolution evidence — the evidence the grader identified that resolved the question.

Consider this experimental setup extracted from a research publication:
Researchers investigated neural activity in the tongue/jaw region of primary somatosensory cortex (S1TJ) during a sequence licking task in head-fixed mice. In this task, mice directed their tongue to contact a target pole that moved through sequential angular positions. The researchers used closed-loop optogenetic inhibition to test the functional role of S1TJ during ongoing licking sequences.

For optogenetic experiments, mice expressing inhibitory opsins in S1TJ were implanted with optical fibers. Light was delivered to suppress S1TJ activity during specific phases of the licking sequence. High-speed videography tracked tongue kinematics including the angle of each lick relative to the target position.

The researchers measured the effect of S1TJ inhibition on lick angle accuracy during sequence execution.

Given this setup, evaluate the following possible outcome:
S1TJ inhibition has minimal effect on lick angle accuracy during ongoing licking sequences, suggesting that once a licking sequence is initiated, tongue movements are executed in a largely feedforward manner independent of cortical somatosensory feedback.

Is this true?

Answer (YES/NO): NO